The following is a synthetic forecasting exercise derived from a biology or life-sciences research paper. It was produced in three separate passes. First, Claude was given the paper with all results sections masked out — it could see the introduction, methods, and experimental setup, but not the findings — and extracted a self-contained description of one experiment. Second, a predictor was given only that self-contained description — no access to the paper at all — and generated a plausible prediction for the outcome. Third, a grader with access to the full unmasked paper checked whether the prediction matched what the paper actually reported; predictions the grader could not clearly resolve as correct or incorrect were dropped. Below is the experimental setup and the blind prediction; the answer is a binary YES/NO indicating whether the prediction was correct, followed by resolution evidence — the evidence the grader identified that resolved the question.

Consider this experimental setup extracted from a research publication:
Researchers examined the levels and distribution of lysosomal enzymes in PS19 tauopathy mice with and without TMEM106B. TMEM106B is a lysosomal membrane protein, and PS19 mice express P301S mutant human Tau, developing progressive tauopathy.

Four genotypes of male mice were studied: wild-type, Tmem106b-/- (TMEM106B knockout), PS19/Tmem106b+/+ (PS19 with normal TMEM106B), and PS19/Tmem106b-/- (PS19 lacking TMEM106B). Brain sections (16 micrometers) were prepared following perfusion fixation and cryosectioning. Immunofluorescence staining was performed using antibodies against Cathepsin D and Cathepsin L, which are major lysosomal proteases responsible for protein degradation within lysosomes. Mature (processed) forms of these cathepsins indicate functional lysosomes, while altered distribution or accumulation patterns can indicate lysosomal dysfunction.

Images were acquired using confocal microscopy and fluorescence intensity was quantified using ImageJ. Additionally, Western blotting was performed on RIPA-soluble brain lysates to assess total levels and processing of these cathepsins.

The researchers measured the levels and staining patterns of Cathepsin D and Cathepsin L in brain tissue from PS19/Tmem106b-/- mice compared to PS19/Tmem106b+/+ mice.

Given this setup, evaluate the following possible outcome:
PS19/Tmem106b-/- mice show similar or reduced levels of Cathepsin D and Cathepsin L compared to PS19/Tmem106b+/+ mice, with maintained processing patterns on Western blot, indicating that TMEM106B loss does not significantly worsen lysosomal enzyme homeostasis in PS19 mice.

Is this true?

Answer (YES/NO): NO